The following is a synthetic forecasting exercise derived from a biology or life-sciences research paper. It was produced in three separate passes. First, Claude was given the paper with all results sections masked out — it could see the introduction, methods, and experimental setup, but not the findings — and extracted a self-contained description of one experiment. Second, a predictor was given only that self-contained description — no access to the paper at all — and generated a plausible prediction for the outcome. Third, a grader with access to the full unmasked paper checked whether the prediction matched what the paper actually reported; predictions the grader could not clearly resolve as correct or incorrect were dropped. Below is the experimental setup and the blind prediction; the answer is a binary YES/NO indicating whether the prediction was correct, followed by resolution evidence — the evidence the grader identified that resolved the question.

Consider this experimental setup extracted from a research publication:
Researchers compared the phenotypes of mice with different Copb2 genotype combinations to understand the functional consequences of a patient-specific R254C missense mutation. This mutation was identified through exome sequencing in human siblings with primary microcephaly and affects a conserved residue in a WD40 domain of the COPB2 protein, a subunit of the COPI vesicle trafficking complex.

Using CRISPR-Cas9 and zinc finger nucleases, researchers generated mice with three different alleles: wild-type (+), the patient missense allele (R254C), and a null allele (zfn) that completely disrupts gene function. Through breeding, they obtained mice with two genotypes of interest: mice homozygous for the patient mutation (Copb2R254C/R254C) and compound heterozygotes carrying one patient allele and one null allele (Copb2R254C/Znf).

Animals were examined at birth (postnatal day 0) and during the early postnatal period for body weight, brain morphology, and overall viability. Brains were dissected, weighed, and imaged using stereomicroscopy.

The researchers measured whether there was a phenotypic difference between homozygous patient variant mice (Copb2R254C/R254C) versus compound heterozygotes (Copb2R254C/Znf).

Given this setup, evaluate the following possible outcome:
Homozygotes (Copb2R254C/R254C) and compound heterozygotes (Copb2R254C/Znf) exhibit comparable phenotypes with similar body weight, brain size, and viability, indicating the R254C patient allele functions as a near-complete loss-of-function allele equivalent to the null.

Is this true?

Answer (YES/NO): NO